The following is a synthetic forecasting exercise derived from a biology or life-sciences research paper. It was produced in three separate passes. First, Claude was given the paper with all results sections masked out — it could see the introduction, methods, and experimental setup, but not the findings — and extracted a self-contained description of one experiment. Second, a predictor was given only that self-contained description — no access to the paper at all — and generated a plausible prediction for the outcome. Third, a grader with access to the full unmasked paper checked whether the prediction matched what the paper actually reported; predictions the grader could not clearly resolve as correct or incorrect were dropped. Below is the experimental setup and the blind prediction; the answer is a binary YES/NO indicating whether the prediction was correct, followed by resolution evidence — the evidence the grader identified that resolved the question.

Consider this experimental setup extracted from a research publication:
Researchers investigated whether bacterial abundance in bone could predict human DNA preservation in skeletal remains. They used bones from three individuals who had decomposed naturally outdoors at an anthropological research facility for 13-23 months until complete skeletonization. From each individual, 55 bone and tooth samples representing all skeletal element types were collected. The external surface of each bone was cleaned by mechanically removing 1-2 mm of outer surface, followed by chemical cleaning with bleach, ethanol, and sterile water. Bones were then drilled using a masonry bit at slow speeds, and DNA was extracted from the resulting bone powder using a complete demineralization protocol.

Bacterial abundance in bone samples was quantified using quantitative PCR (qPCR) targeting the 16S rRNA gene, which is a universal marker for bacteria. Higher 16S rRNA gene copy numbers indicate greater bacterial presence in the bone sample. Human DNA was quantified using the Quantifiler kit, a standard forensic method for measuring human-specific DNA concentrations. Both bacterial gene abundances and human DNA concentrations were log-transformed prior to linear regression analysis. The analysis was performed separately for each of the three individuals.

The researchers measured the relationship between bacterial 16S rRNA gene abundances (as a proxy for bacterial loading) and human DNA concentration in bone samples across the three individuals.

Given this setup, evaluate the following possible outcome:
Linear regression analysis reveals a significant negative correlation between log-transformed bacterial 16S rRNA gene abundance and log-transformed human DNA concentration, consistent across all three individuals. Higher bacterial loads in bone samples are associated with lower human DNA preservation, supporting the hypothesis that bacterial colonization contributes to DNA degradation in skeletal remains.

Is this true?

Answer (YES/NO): NO